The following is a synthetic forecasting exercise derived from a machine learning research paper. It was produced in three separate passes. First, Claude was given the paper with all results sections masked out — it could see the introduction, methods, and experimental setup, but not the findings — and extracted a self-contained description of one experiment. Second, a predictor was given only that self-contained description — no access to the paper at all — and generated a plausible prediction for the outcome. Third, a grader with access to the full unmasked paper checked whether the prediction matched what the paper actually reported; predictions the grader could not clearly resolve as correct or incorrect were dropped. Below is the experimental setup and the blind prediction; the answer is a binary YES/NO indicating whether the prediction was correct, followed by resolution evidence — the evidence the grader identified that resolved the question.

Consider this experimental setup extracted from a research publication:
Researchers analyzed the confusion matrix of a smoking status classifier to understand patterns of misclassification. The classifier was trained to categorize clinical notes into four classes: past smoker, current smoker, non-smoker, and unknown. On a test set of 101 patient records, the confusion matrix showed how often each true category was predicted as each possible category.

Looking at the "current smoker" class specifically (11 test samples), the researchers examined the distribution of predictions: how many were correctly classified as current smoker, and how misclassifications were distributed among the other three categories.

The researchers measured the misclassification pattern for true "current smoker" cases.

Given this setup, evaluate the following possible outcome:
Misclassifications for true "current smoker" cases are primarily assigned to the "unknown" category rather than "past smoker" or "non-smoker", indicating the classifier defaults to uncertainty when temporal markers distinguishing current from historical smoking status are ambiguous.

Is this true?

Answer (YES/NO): NO